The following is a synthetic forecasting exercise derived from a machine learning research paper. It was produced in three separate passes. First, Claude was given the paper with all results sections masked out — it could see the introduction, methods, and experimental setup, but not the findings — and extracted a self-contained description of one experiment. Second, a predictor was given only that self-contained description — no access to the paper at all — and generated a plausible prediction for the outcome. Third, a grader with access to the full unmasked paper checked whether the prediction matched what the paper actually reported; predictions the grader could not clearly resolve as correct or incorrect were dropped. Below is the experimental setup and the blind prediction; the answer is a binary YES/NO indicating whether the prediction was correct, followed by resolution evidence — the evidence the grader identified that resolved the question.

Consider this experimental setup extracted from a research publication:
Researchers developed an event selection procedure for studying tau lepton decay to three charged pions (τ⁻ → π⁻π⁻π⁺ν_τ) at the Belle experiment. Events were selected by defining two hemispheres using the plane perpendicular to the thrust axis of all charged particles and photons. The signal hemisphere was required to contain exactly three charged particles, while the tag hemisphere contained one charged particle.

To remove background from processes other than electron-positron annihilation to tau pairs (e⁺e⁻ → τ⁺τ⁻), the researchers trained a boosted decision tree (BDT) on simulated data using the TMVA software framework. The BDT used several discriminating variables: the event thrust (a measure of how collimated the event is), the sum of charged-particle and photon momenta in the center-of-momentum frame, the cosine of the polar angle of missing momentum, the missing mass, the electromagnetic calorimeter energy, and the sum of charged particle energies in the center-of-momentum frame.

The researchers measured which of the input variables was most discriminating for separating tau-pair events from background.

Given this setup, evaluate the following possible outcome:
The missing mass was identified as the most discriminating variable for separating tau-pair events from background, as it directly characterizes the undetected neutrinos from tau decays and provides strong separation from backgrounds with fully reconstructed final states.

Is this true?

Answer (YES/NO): NO